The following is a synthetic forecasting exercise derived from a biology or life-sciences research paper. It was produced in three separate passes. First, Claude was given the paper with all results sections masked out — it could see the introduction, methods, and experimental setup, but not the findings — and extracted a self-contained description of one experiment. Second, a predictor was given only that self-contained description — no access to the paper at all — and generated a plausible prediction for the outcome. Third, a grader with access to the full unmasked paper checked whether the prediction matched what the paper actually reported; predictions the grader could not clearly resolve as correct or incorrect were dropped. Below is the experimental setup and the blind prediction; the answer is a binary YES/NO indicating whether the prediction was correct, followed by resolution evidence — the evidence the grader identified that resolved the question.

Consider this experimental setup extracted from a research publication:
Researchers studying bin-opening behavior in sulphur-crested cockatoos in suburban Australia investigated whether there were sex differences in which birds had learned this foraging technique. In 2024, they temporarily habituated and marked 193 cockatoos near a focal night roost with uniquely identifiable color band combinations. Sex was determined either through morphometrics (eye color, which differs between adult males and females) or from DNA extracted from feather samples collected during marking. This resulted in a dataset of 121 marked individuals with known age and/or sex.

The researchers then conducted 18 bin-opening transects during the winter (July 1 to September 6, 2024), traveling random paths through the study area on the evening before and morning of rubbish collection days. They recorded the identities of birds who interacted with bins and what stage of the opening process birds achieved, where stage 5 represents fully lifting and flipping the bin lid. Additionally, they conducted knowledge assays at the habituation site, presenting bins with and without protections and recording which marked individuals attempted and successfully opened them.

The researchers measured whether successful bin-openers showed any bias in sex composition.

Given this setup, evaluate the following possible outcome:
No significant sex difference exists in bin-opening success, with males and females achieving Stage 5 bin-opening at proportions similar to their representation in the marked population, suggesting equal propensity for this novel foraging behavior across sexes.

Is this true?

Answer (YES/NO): NO